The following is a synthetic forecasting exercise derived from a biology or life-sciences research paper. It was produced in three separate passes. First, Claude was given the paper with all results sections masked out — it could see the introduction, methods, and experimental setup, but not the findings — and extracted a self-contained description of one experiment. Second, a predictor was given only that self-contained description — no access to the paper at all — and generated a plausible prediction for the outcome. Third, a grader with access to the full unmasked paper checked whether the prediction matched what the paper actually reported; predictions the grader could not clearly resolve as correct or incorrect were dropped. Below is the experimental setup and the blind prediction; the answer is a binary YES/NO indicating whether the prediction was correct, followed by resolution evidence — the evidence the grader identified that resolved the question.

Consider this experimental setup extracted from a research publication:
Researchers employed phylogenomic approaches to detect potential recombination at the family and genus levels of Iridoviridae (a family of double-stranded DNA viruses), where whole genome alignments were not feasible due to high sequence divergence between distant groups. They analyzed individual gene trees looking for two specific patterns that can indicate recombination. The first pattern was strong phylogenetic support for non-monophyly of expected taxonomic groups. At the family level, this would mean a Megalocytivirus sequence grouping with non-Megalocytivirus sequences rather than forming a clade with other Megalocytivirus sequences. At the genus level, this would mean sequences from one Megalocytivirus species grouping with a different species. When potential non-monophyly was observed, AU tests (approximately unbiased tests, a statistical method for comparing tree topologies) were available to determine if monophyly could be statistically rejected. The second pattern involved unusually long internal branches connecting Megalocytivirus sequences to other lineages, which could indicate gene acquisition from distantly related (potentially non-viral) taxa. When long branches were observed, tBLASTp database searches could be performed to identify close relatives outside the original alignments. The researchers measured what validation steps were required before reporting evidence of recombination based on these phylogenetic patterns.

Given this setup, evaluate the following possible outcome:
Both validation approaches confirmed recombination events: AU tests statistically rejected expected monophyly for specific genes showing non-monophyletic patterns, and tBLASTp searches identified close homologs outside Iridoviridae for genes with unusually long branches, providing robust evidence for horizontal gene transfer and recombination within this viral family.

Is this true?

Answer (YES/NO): NO